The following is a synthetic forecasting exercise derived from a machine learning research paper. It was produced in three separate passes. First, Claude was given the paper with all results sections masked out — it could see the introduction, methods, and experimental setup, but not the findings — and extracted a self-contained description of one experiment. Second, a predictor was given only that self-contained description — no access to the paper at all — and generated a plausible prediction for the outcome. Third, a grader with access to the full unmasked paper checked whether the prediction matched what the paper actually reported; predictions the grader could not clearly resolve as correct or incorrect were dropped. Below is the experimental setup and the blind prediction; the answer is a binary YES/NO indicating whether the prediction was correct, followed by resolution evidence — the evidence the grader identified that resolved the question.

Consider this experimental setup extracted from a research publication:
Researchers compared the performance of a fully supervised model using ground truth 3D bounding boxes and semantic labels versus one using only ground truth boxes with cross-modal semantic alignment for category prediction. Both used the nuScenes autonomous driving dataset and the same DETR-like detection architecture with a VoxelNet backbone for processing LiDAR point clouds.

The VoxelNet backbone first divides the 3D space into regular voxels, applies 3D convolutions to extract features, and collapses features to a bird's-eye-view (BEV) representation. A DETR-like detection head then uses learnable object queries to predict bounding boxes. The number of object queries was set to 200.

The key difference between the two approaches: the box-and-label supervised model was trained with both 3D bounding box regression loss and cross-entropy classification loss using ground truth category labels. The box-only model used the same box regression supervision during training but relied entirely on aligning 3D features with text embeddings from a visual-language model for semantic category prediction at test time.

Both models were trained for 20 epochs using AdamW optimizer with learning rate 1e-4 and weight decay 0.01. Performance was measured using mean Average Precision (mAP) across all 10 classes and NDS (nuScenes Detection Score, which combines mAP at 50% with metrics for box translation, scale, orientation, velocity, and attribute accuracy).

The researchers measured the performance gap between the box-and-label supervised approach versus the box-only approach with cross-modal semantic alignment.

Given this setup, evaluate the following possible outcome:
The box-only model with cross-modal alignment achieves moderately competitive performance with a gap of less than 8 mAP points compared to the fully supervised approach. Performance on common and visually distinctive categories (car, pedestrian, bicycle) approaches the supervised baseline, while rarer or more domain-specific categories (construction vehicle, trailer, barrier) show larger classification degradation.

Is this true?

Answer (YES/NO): NO